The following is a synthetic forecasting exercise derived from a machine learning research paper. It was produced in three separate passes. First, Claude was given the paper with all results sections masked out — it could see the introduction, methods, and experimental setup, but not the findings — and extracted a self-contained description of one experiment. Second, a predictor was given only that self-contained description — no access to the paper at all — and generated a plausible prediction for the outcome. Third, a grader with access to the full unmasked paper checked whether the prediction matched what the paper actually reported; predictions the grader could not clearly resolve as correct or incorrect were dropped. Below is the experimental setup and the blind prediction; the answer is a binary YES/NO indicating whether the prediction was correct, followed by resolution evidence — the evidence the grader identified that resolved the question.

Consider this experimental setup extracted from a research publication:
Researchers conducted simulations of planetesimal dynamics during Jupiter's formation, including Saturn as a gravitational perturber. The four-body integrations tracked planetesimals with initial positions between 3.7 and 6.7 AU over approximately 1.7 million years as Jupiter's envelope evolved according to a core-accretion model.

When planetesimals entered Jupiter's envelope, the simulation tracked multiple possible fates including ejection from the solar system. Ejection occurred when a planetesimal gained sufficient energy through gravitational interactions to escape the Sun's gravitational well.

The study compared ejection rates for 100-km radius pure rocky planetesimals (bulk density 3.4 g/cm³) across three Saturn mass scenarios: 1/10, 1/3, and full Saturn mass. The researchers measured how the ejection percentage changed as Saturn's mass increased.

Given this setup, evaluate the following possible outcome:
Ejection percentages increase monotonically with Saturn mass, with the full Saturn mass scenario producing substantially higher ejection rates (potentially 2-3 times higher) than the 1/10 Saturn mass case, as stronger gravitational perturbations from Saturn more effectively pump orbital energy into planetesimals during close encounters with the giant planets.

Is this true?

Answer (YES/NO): NO